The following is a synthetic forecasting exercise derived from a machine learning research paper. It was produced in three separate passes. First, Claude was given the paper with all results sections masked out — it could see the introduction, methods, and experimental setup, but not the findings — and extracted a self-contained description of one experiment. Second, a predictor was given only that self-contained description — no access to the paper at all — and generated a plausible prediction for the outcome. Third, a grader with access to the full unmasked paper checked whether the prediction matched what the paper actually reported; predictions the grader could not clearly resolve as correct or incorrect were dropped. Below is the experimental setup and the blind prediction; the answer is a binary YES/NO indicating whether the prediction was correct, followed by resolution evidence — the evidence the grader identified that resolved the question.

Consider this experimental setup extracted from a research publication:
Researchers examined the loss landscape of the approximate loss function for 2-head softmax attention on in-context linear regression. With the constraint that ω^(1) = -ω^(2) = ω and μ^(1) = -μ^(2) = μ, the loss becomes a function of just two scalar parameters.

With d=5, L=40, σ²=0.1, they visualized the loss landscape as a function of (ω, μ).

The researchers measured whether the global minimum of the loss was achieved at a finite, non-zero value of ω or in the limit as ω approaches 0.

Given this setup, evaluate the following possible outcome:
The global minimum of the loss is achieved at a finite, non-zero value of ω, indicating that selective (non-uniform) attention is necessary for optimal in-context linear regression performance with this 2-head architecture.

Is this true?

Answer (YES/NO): NO